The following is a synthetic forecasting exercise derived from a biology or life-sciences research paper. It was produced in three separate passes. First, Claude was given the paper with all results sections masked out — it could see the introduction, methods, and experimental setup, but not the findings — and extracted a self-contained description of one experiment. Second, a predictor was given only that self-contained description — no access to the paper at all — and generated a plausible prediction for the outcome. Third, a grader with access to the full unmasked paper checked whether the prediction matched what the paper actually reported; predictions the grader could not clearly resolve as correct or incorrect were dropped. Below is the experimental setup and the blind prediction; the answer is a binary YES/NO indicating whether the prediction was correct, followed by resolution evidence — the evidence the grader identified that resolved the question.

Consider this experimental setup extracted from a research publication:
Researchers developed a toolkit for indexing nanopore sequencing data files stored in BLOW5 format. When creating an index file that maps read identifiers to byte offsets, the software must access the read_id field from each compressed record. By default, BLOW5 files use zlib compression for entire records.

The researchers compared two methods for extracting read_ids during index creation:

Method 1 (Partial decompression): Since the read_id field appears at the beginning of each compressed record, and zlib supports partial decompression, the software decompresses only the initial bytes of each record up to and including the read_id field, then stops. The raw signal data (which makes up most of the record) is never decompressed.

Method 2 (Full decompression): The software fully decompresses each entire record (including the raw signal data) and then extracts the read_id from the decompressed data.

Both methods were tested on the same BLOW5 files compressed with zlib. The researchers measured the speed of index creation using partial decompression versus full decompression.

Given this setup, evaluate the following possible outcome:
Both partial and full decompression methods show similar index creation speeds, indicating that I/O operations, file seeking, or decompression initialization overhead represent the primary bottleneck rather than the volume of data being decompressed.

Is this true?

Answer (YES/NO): NO